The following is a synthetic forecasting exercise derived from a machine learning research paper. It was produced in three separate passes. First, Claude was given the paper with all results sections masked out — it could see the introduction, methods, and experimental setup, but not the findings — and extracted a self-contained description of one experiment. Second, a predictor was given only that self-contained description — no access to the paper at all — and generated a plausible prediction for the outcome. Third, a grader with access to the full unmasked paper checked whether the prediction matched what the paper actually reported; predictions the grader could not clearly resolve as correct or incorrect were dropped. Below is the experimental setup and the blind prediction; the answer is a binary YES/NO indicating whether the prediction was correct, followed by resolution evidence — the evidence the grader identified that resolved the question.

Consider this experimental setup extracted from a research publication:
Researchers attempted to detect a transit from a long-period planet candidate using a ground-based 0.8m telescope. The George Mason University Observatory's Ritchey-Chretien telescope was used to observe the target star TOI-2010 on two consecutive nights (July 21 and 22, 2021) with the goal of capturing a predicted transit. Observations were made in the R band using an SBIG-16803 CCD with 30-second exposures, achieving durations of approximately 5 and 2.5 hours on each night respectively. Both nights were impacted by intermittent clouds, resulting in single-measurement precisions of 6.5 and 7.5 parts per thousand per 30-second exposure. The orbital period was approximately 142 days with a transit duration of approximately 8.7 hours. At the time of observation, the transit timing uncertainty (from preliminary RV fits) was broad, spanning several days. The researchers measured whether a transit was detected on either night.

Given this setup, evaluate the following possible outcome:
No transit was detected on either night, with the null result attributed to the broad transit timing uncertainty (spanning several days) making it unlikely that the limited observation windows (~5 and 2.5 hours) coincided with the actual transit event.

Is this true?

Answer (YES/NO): YES